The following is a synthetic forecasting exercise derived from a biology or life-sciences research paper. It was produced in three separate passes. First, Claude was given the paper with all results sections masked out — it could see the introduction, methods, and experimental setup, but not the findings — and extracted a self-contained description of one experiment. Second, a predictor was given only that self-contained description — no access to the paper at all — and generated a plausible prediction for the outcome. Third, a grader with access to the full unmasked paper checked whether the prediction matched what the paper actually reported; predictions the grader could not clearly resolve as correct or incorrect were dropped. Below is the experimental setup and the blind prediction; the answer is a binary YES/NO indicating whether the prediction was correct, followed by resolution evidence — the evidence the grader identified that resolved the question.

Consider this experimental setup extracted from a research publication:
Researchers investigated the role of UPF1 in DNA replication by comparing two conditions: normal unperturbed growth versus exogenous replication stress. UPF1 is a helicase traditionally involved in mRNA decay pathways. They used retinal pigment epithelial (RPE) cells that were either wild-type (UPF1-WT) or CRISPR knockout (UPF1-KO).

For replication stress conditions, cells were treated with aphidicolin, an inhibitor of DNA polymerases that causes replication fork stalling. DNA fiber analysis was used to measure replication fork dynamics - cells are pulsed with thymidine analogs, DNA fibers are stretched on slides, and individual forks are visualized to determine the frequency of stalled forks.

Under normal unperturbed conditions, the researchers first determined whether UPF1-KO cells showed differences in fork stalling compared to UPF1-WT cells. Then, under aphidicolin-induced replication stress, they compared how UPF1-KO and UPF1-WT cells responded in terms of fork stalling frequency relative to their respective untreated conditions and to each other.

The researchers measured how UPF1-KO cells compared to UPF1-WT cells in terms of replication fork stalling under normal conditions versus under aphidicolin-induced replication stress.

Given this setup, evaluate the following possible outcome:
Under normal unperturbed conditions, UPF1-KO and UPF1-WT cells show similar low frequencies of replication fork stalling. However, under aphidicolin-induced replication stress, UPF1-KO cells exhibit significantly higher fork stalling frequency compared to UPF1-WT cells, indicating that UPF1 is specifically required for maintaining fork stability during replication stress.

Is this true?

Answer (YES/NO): NO